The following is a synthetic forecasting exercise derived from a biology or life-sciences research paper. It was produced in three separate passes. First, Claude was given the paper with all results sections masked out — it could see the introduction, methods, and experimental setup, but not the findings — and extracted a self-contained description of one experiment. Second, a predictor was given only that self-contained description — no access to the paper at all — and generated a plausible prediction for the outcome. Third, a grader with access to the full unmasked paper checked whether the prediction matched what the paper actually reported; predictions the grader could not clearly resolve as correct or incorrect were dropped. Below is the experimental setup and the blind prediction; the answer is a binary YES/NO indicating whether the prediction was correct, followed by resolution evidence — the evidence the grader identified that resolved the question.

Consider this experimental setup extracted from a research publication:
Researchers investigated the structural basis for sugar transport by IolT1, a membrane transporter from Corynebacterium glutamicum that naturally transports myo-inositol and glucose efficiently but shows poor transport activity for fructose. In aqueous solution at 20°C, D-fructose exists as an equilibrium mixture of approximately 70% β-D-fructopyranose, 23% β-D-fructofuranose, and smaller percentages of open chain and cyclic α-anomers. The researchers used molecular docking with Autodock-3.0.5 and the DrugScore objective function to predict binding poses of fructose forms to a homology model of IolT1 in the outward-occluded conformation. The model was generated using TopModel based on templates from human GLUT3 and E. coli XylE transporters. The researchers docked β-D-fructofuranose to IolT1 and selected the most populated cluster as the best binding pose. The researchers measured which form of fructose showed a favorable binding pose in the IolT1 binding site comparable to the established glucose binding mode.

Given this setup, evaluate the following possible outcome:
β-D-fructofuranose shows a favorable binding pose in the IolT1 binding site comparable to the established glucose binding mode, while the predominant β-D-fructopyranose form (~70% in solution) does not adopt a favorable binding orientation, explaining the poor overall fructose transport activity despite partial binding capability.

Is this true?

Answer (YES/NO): NO